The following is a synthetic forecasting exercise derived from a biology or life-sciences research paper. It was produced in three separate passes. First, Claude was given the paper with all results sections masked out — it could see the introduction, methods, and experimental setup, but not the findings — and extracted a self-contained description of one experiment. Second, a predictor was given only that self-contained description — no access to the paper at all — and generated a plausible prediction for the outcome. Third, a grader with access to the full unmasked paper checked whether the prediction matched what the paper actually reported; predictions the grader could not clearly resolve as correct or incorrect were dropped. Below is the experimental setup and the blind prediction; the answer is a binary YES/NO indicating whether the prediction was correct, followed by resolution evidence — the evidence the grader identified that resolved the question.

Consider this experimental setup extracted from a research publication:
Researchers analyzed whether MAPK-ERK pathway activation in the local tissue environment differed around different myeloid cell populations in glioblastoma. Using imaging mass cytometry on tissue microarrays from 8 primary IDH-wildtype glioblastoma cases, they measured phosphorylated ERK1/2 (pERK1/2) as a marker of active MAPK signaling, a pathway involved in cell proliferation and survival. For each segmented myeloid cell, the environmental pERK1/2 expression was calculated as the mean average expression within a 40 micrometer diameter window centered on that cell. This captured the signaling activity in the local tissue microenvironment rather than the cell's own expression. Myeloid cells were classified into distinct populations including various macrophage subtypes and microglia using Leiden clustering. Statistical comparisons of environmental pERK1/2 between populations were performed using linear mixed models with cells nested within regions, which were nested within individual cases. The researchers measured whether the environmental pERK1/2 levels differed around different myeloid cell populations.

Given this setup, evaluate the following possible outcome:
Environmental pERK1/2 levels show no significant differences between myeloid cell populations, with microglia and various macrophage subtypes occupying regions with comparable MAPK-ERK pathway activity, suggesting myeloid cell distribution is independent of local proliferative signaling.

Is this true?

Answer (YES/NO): NO